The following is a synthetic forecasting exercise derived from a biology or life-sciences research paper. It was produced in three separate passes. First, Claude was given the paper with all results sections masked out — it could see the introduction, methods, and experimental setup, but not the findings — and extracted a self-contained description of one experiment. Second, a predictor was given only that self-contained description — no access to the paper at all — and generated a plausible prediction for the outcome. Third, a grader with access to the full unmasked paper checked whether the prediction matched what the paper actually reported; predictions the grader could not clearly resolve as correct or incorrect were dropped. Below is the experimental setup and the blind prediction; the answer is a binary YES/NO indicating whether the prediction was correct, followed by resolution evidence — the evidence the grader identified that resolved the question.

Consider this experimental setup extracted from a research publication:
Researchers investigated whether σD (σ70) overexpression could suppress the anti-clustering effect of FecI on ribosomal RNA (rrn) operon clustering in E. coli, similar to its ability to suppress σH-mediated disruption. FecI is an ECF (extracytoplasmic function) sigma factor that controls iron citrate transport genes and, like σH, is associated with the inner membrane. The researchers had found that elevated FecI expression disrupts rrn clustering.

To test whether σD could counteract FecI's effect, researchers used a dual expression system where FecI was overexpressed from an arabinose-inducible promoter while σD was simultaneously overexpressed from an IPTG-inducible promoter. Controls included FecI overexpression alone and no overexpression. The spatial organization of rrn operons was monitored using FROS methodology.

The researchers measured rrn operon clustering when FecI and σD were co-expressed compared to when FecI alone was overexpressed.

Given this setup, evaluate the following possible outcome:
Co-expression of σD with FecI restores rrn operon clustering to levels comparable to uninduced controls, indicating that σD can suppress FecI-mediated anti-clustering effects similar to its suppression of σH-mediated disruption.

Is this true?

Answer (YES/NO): YES